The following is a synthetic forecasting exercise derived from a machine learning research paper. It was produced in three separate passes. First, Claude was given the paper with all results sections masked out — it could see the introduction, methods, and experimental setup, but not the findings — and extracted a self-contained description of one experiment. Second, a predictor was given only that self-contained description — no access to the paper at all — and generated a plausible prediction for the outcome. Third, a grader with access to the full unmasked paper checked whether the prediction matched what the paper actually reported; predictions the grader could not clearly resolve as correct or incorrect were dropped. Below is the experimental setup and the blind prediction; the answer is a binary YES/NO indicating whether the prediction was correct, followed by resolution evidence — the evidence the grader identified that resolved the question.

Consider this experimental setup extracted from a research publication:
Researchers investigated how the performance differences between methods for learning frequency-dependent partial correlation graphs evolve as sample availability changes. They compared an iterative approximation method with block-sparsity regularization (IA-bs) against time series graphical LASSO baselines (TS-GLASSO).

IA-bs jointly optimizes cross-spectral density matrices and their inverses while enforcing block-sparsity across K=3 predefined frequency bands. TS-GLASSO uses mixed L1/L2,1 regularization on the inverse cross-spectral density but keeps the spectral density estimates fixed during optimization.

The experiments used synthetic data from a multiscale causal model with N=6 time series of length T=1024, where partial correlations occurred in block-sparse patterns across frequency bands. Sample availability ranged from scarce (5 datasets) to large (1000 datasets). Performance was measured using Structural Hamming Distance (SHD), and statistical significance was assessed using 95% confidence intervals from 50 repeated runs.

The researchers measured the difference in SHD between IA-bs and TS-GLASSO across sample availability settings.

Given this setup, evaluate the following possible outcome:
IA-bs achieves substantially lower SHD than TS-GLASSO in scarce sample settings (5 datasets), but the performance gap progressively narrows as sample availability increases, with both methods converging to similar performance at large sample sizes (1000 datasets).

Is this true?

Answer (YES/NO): YES